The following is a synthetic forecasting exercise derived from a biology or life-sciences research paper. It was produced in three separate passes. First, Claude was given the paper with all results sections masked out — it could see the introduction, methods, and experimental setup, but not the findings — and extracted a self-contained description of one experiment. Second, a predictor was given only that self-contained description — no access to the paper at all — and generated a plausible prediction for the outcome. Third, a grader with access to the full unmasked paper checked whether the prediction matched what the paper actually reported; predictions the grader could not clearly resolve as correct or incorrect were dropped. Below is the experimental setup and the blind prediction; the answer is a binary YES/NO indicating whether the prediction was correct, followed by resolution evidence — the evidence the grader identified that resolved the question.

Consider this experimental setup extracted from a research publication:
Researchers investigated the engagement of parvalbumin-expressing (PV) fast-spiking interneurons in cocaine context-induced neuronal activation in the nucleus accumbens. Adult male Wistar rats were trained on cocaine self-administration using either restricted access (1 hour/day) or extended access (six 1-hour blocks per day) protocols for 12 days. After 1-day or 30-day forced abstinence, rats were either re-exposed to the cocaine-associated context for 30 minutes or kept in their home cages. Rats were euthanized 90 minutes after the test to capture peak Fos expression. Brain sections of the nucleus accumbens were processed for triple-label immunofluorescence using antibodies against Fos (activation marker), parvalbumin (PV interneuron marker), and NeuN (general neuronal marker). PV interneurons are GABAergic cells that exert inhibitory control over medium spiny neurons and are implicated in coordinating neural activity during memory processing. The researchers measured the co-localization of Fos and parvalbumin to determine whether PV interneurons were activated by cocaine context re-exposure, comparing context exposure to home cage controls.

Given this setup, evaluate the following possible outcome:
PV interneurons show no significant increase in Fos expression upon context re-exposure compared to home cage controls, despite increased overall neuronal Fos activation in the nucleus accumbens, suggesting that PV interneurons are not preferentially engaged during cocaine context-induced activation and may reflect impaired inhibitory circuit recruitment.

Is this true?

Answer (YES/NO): NO